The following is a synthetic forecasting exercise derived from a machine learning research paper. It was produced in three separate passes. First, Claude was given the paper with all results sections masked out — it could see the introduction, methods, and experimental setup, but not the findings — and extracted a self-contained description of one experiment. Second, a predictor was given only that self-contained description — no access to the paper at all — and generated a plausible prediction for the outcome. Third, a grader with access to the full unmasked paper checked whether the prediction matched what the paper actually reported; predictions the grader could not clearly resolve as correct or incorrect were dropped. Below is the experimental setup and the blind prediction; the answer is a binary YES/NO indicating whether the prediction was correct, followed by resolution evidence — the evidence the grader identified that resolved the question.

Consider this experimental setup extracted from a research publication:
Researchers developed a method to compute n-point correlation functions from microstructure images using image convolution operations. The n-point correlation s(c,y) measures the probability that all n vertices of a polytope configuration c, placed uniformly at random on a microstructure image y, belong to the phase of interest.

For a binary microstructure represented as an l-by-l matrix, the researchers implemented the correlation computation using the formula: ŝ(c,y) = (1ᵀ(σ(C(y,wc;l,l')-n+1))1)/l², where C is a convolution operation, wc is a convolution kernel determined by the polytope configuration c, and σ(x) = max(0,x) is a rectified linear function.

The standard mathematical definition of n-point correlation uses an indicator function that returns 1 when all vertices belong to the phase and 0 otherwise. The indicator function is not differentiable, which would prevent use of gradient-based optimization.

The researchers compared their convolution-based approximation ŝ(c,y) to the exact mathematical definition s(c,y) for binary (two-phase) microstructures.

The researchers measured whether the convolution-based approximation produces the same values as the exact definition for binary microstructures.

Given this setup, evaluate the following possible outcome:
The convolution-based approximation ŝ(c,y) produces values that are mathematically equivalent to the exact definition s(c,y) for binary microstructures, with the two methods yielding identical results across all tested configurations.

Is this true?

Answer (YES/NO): YES